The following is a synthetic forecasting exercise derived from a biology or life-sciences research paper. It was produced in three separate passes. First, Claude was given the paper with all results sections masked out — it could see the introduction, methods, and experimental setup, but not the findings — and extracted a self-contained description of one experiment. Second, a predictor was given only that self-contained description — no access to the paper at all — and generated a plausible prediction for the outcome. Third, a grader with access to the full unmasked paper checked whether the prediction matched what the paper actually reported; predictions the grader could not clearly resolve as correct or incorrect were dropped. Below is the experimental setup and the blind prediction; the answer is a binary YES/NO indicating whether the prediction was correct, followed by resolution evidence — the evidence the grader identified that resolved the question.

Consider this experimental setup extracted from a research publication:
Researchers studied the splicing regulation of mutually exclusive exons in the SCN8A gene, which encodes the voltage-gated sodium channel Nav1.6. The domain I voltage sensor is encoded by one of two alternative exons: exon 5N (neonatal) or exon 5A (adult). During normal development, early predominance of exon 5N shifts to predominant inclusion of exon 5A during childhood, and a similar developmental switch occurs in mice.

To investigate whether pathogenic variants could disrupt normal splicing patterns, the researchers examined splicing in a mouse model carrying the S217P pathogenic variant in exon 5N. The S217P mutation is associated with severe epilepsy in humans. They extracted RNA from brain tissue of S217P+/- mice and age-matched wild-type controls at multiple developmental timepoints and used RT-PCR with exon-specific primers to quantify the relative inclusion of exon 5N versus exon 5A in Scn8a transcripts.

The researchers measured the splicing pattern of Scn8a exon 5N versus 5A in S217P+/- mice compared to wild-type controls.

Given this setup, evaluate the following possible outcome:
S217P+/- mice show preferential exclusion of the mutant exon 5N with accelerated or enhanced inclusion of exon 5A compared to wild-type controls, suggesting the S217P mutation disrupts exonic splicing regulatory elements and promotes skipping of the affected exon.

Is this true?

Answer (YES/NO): NO